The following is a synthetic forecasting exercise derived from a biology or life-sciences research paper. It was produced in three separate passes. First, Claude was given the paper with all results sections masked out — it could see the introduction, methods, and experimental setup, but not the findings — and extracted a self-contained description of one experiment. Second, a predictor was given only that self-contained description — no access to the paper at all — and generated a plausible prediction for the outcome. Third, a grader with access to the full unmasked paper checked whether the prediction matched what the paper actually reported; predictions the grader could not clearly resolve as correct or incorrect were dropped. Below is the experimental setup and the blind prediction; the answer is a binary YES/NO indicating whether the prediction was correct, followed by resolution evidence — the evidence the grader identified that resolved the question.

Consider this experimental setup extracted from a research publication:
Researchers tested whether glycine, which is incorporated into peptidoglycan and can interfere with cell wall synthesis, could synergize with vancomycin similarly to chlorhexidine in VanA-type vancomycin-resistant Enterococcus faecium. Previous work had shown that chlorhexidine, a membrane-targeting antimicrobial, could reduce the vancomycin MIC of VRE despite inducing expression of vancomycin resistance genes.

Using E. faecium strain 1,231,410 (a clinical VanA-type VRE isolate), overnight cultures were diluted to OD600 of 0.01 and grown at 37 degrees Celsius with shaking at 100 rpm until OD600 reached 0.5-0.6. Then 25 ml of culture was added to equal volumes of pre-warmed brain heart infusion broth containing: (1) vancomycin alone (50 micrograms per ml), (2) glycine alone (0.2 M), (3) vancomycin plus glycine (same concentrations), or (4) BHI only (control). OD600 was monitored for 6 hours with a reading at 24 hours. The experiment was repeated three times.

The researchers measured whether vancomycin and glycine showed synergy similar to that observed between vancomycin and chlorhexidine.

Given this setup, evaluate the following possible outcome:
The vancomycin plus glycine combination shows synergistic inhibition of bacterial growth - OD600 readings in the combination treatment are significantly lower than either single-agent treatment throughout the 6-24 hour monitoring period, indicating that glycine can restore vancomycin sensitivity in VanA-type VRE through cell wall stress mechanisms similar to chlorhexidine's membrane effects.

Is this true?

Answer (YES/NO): YES